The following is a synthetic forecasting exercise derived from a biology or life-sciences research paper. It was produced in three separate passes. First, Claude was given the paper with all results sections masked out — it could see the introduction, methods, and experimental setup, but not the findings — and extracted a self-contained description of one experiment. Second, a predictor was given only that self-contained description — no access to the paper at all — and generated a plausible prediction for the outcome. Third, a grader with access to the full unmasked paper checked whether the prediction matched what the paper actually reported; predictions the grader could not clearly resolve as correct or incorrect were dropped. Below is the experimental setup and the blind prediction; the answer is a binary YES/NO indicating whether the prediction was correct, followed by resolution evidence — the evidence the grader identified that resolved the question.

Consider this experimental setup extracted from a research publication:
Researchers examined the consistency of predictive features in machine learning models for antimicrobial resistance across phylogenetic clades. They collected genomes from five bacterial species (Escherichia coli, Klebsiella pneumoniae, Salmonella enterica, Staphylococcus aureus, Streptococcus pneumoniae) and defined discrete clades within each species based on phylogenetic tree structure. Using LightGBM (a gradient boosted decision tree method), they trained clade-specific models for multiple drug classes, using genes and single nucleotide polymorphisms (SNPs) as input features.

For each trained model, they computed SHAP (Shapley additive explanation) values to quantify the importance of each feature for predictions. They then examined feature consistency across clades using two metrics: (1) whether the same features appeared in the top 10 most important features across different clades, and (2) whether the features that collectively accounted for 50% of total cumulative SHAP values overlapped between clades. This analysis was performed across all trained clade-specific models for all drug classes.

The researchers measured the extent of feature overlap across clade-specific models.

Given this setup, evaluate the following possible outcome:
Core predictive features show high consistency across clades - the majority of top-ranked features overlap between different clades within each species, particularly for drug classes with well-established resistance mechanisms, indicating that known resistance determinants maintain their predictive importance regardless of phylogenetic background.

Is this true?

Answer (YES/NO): NO